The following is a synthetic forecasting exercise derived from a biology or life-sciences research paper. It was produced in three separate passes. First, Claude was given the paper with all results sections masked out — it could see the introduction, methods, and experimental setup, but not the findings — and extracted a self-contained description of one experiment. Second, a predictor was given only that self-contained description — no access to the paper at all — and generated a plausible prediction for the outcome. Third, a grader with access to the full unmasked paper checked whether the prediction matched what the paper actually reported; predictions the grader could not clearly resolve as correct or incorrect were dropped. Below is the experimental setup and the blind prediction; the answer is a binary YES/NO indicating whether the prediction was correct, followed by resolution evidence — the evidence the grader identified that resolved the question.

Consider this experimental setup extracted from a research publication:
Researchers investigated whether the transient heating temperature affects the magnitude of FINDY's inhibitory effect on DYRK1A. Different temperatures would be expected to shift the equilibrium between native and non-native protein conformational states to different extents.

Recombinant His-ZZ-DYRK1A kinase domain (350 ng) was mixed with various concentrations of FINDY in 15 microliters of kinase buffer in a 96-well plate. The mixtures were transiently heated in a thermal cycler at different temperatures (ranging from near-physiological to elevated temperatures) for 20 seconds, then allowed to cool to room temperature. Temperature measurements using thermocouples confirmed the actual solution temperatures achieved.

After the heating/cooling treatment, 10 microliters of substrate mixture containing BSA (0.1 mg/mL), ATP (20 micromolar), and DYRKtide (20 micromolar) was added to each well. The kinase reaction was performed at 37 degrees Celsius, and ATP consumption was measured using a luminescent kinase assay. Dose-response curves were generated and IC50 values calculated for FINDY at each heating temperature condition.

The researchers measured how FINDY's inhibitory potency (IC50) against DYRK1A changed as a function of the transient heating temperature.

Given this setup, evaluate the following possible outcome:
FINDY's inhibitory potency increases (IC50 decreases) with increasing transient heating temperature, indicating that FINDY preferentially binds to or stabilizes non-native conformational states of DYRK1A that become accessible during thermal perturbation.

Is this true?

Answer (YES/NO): YES